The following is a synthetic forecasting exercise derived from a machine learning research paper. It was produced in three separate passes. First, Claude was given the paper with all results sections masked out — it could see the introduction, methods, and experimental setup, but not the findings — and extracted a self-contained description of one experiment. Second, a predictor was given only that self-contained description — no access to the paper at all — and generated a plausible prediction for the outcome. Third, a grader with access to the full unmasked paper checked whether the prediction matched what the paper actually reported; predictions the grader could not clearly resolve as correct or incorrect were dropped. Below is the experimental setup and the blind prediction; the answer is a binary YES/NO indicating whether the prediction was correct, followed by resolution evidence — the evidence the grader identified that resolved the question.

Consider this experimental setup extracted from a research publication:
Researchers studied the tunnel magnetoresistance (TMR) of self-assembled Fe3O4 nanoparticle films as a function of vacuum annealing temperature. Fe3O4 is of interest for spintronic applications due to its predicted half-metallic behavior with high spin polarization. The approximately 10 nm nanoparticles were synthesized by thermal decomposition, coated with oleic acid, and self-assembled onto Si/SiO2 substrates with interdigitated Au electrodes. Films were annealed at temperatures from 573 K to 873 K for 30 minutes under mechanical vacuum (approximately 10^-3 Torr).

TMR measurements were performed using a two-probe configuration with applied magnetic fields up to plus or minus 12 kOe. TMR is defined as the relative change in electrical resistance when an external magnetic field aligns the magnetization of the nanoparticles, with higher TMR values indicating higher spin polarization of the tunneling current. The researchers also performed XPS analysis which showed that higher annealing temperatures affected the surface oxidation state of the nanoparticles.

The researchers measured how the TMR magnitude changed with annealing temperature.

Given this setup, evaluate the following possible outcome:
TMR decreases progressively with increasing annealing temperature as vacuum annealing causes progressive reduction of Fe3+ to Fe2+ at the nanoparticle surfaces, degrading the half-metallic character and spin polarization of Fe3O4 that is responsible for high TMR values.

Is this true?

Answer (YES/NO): NO